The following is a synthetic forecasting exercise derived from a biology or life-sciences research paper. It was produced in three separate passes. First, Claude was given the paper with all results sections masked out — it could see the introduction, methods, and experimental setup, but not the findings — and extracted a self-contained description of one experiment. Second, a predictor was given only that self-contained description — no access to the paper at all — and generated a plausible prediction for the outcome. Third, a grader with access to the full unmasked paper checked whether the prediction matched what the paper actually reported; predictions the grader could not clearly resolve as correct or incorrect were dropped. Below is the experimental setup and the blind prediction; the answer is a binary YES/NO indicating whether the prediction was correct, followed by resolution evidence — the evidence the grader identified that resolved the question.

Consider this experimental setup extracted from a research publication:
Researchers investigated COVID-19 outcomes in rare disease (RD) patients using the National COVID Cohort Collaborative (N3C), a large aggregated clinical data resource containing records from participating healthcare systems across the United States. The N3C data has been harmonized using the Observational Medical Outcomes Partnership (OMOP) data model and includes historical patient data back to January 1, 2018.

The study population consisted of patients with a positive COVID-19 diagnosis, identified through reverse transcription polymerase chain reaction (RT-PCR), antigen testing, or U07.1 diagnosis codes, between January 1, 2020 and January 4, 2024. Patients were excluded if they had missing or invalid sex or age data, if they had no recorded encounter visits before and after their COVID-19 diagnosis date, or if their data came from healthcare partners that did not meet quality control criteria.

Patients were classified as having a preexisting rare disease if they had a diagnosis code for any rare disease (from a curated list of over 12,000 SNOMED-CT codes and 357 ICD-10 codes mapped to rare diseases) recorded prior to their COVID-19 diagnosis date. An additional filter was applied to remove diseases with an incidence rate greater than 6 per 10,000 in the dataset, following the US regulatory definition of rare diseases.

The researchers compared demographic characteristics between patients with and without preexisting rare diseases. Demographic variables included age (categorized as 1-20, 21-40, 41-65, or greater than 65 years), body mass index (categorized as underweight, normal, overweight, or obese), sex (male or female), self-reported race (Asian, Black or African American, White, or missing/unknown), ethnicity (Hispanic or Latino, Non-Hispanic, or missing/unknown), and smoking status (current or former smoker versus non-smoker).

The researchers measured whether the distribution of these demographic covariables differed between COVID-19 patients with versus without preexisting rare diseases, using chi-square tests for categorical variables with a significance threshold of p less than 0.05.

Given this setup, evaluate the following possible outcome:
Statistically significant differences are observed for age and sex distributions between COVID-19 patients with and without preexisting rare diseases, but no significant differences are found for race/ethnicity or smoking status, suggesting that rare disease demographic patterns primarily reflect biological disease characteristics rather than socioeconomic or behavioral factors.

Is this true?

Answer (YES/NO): NO